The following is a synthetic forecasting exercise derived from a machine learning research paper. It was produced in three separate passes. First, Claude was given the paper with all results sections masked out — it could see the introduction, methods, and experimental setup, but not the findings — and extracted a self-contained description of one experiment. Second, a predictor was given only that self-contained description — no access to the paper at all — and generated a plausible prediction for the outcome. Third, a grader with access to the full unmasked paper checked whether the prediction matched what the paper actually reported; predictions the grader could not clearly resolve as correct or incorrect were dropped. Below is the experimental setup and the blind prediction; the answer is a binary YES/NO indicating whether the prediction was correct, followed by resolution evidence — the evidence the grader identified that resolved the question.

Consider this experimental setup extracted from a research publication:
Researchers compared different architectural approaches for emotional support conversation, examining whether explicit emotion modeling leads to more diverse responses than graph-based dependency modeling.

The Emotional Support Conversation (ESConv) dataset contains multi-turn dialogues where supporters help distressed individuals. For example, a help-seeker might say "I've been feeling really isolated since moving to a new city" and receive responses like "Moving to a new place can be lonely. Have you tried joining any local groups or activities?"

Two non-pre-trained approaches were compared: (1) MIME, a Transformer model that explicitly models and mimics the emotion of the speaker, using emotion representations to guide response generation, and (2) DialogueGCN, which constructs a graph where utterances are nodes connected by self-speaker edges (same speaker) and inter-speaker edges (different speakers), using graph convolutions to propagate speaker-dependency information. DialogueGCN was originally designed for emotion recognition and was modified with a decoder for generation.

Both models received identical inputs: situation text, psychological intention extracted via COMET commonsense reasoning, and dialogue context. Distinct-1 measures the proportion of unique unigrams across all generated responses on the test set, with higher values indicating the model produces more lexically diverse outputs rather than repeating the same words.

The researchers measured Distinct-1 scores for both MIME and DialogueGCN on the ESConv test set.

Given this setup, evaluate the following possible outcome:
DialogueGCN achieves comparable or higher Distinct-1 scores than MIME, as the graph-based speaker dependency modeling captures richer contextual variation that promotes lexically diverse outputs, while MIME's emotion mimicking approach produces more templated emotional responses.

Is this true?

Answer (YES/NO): NO